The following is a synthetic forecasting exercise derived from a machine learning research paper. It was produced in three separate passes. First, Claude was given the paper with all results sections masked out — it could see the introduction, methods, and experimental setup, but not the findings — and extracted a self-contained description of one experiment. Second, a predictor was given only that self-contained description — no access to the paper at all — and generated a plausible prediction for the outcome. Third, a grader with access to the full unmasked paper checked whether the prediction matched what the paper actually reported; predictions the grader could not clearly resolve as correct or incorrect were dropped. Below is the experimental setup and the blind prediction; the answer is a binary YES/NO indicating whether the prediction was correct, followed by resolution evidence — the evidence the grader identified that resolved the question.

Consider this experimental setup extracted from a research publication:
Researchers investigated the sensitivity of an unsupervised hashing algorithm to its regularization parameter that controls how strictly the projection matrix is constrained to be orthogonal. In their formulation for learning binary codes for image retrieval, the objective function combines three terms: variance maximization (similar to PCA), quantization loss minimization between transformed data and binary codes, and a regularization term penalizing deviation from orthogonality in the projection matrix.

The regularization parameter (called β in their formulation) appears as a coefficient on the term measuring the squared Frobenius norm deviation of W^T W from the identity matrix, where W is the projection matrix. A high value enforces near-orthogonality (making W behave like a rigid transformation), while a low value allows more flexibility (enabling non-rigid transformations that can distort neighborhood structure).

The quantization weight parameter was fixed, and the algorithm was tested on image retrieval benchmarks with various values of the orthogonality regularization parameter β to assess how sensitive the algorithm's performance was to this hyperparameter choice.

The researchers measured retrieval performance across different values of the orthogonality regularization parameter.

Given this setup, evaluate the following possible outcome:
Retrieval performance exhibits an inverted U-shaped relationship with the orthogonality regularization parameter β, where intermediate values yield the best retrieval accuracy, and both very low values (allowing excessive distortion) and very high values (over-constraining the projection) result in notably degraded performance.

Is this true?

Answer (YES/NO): NO